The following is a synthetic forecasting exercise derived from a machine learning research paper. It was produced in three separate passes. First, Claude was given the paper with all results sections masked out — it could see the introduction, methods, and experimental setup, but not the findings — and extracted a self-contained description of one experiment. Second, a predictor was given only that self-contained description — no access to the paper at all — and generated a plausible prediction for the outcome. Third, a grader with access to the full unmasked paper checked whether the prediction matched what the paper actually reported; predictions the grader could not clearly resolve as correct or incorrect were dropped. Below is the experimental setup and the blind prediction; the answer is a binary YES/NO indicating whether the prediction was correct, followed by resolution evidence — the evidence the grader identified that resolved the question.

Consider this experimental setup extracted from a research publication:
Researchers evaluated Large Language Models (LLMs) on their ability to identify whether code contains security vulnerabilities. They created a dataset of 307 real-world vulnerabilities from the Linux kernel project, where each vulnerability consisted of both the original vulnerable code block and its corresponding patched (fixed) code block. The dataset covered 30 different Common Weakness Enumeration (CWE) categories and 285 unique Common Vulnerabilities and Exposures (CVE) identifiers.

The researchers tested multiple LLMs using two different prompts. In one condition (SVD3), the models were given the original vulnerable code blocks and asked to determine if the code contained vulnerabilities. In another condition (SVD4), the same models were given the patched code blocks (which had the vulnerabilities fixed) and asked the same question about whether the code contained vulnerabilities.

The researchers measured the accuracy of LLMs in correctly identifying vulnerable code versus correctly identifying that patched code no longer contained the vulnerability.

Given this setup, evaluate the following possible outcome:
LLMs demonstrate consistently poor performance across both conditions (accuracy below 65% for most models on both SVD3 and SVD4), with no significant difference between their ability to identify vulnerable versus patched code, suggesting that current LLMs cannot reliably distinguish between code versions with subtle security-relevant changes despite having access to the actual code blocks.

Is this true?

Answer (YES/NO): NO